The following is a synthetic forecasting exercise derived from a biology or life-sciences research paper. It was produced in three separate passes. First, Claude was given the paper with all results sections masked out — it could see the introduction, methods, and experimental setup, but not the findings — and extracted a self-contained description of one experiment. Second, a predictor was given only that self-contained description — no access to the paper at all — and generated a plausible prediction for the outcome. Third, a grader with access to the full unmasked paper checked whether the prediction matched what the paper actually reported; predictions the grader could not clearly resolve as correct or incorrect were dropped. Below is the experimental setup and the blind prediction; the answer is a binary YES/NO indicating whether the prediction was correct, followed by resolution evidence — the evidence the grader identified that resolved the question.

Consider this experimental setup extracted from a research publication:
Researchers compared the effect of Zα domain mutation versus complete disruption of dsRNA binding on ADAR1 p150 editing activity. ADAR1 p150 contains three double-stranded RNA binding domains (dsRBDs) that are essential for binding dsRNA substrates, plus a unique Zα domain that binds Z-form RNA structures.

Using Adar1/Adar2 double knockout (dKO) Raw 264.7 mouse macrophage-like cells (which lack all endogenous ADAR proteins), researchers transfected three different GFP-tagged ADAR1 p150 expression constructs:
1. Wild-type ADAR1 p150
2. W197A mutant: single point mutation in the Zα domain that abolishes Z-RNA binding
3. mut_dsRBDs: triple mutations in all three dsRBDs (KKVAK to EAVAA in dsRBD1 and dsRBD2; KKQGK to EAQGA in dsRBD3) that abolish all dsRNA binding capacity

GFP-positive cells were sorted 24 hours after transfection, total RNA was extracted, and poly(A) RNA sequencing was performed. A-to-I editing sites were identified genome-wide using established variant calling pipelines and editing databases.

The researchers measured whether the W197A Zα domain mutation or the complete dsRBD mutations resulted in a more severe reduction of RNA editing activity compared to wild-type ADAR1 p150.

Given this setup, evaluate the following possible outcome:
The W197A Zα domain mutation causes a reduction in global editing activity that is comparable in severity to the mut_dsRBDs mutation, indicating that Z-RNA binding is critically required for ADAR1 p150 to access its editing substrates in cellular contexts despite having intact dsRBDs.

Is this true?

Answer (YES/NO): NO